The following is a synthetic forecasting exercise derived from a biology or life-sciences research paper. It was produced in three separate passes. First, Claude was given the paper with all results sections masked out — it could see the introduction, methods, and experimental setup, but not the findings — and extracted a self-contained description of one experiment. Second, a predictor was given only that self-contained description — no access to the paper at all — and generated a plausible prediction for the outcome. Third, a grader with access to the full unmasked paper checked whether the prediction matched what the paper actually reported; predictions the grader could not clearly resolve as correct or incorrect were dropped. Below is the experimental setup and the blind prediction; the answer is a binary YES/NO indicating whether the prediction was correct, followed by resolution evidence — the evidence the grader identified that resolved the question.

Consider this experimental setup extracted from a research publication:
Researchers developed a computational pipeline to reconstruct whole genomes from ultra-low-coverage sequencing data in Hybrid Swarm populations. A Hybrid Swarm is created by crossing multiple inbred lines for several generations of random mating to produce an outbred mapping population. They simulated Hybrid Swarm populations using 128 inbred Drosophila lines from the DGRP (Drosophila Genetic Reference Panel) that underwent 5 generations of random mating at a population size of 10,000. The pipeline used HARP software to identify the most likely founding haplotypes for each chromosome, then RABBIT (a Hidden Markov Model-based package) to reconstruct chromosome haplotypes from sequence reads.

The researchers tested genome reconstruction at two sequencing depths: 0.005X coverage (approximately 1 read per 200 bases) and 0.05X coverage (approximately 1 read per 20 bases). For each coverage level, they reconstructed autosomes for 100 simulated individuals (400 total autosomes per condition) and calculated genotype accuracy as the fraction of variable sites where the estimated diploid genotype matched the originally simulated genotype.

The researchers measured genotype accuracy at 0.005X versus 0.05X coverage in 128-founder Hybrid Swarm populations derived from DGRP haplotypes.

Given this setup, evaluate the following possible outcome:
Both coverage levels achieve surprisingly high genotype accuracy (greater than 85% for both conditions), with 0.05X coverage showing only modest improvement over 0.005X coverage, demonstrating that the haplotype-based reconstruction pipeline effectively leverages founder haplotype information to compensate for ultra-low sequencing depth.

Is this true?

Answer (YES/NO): YES